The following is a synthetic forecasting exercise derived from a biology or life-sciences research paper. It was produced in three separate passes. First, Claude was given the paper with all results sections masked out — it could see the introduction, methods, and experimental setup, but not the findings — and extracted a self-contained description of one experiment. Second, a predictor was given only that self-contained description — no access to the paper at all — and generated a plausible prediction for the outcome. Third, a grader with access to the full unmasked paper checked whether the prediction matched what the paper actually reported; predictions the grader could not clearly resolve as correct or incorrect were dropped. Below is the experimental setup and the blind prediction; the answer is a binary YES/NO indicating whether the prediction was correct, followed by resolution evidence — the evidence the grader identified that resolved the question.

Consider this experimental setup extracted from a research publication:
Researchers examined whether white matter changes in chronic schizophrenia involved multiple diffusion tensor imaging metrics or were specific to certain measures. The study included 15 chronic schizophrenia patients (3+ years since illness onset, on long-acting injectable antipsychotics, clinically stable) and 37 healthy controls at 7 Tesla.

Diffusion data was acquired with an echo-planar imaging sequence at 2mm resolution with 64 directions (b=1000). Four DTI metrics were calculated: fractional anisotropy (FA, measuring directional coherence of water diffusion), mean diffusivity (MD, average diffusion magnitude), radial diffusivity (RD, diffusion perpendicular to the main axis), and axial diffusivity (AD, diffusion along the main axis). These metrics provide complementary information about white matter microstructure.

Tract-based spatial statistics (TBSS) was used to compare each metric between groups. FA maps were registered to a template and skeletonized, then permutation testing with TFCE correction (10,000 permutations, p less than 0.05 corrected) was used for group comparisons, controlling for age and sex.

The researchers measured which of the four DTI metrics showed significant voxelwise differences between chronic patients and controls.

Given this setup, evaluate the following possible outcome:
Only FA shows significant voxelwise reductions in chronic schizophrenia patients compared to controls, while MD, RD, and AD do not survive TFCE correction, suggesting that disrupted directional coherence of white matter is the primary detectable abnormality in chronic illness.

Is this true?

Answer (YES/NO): NO